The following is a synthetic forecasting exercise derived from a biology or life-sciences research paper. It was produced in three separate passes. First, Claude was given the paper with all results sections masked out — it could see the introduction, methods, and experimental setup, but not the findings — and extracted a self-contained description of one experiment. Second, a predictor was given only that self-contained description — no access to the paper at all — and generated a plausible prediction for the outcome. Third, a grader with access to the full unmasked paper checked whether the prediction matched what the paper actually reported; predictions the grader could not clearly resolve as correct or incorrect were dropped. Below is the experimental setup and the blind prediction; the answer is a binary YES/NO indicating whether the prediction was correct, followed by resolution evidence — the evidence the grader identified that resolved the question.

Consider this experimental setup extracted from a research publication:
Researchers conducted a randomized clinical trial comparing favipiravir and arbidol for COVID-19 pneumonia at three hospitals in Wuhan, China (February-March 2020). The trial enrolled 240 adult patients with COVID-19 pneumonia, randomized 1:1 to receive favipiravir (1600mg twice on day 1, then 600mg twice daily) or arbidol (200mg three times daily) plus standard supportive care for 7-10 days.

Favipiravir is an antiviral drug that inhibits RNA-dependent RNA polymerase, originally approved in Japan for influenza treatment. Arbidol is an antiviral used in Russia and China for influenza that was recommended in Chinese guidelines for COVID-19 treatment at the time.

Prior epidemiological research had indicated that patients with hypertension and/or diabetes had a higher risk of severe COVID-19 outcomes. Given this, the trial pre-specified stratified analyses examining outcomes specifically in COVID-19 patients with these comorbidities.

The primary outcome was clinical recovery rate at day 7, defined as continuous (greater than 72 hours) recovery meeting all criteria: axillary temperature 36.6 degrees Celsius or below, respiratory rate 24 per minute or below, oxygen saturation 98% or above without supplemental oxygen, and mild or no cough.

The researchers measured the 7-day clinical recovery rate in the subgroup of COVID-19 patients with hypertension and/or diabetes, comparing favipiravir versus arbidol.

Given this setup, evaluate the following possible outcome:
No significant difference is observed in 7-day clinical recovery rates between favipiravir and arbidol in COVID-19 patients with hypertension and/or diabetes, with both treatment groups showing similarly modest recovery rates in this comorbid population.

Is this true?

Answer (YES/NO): YES